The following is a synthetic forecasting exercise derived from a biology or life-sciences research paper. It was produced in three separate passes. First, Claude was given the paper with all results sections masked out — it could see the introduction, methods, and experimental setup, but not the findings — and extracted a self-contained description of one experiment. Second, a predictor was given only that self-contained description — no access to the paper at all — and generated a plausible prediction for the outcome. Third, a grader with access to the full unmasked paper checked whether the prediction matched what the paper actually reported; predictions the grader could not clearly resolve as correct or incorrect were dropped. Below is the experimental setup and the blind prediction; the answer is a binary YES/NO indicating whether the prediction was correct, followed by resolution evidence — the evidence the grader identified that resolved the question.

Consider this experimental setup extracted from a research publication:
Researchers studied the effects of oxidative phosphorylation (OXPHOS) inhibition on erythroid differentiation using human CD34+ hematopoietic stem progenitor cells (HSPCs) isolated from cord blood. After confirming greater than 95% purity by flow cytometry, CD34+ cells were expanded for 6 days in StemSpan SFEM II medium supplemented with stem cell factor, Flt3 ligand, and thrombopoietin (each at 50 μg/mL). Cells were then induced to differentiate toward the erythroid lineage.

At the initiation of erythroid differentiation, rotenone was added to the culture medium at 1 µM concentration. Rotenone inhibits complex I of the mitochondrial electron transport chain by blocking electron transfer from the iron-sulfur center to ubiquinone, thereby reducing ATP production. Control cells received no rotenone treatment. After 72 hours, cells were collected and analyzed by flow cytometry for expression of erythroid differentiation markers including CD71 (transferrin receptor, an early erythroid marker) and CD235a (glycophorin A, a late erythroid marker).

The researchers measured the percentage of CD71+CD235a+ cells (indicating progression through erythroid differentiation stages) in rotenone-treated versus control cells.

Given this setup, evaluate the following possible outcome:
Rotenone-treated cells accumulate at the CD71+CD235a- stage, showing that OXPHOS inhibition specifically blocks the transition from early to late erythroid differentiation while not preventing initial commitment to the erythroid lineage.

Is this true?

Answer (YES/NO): NO